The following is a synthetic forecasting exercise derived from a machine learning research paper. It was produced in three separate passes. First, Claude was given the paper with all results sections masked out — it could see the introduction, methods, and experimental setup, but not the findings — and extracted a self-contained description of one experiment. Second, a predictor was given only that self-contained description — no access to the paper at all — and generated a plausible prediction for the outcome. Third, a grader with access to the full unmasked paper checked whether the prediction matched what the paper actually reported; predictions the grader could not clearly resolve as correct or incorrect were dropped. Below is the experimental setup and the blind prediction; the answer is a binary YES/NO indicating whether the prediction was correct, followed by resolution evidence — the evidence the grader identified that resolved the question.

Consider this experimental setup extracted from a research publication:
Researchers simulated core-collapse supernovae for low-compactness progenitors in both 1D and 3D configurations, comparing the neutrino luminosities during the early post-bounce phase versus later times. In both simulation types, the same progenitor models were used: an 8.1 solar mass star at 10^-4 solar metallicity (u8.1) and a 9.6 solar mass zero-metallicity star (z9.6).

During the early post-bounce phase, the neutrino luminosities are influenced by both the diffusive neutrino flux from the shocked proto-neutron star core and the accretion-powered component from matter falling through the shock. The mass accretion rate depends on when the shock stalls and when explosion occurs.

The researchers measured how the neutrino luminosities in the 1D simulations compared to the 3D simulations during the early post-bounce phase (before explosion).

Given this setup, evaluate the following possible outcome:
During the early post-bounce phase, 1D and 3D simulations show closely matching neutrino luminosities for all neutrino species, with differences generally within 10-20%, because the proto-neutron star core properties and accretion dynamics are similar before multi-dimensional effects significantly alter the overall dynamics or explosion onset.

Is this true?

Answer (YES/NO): NO